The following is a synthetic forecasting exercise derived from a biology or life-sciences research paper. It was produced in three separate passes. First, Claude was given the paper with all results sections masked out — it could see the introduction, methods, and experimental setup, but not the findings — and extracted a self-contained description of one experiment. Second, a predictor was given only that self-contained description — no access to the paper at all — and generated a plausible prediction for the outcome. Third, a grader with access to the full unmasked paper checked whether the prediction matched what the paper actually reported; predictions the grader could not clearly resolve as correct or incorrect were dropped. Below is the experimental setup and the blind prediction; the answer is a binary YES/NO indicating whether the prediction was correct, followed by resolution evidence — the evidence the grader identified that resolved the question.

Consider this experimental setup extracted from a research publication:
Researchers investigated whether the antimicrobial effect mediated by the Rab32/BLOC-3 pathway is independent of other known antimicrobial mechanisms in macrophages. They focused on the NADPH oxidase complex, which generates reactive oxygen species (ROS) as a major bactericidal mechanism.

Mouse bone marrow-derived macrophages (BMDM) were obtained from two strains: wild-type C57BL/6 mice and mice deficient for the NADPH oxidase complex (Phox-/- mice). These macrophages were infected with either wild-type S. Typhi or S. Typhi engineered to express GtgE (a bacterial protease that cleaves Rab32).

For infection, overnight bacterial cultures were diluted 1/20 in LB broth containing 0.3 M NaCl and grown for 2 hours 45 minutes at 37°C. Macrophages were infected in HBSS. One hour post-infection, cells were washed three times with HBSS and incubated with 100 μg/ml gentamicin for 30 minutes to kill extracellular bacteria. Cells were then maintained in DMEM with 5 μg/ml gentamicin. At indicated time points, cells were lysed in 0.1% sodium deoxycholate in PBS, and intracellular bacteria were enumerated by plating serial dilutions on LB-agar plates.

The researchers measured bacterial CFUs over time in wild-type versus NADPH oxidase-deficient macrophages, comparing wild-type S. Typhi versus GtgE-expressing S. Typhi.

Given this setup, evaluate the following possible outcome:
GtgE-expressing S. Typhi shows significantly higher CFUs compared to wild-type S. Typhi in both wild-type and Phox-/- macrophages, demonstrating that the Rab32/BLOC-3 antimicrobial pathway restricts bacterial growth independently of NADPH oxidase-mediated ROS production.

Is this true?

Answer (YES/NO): YES